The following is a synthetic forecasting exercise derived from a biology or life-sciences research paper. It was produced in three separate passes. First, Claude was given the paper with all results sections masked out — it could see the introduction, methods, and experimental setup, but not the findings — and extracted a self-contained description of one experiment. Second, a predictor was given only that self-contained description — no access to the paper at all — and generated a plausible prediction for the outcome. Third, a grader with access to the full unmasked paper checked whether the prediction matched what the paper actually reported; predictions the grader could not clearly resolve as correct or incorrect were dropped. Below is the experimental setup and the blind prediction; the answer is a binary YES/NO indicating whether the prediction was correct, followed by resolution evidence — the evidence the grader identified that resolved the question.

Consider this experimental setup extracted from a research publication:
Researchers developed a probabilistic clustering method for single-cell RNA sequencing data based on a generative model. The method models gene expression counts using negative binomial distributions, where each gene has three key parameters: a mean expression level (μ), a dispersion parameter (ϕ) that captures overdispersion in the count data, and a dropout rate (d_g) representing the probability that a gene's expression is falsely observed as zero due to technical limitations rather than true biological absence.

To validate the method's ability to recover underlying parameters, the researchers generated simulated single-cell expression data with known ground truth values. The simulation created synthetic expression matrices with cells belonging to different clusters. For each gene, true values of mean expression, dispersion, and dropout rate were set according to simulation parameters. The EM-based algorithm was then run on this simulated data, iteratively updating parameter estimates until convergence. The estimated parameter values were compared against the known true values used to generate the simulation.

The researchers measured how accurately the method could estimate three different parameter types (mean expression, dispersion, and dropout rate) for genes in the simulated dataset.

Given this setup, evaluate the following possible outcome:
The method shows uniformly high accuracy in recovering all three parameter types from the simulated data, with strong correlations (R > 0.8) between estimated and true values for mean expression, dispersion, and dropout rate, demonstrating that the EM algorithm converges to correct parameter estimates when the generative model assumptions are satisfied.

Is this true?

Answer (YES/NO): NO